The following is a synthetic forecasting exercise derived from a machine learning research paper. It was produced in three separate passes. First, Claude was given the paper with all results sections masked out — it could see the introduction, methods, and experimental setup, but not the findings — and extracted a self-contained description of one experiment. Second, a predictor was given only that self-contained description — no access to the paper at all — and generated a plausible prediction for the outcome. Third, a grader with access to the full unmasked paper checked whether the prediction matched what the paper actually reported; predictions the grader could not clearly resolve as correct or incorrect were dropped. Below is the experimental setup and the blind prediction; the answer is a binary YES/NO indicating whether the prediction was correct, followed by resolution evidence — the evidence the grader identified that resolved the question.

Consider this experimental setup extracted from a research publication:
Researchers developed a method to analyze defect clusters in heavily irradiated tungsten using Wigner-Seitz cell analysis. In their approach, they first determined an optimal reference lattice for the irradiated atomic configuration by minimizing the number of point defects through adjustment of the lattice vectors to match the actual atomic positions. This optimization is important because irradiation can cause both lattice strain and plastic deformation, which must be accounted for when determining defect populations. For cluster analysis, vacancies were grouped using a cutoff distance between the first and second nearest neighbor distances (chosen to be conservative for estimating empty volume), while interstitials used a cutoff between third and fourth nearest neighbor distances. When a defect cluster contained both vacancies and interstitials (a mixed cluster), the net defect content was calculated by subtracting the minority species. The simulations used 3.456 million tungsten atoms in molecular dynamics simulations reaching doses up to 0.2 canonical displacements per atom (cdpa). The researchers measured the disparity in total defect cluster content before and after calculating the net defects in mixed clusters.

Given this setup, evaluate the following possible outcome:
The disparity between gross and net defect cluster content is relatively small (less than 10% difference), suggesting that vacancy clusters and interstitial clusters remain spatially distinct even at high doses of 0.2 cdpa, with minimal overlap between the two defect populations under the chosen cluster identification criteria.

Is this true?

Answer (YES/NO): YES